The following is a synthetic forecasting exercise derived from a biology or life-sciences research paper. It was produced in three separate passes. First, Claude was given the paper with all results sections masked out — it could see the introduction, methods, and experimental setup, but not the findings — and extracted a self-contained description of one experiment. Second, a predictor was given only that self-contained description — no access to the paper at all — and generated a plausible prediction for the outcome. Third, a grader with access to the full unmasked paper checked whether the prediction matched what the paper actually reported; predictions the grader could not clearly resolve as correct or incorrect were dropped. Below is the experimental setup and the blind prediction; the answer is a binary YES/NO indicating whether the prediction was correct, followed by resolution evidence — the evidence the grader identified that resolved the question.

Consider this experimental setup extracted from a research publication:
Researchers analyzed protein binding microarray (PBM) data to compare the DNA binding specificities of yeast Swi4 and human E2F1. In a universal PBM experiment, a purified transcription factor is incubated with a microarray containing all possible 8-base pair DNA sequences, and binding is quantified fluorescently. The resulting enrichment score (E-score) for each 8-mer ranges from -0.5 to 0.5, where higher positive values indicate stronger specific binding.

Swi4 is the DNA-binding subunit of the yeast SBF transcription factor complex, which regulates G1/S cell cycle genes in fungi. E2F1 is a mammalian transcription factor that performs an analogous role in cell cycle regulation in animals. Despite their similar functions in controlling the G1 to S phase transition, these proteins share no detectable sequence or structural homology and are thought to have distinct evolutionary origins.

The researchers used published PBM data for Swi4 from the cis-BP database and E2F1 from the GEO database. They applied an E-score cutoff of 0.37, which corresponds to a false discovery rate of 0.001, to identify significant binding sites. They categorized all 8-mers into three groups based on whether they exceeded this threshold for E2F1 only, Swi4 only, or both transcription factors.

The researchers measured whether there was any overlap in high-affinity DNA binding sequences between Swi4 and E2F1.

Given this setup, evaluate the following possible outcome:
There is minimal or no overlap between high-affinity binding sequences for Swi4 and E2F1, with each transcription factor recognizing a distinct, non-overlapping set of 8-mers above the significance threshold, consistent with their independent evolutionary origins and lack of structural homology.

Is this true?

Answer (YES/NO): NO